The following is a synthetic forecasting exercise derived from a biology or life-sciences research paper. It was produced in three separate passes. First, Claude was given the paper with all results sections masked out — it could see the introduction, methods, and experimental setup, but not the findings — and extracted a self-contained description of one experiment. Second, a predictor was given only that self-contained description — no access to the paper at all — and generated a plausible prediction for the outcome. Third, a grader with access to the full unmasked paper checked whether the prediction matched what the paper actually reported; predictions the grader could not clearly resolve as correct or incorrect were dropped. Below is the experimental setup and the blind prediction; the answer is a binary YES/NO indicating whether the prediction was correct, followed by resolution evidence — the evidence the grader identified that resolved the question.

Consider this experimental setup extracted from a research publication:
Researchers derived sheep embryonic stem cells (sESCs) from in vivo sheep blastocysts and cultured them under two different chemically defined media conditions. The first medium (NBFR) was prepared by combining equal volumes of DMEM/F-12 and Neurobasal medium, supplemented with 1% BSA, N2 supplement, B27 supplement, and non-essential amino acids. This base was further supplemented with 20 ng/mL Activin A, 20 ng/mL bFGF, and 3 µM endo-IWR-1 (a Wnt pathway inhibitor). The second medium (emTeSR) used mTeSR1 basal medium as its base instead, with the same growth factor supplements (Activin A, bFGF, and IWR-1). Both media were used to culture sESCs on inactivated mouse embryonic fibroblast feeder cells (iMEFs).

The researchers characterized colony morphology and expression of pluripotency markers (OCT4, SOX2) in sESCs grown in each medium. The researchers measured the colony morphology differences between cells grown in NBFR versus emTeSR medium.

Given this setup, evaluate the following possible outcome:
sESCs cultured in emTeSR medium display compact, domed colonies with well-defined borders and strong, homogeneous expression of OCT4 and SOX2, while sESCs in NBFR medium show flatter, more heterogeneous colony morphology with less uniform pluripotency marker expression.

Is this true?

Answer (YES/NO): NO